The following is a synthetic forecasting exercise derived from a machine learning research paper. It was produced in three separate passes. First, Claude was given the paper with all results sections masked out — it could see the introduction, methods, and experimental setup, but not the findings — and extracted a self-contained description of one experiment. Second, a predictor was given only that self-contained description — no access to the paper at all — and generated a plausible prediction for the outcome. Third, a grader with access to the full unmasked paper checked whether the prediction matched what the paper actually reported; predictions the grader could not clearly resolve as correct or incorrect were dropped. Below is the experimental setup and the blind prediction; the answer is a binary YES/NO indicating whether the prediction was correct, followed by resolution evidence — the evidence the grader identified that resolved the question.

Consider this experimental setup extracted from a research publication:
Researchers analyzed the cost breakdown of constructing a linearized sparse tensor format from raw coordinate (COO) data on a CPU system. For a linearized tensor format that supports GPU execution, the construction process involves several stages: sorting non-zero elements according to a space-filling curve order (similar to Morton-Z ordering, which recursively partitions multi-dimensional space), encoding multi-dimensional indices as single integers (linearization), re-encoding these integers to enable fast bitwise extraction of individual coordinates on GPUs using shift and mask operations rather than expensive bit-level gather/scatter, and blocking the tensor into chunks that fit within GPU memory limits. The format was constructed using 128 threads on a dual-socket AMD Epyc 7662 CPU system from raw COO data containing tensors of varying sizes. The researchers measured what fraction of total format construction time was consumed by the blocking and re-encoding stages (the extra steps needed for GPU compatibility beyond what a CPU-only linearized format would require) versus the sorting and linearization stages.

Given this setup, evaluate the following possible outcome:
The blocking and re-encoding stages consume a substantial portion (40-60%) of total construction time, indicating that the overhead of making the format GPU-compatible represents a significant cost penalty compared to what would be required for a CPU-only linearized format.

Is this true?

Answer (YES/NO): NO